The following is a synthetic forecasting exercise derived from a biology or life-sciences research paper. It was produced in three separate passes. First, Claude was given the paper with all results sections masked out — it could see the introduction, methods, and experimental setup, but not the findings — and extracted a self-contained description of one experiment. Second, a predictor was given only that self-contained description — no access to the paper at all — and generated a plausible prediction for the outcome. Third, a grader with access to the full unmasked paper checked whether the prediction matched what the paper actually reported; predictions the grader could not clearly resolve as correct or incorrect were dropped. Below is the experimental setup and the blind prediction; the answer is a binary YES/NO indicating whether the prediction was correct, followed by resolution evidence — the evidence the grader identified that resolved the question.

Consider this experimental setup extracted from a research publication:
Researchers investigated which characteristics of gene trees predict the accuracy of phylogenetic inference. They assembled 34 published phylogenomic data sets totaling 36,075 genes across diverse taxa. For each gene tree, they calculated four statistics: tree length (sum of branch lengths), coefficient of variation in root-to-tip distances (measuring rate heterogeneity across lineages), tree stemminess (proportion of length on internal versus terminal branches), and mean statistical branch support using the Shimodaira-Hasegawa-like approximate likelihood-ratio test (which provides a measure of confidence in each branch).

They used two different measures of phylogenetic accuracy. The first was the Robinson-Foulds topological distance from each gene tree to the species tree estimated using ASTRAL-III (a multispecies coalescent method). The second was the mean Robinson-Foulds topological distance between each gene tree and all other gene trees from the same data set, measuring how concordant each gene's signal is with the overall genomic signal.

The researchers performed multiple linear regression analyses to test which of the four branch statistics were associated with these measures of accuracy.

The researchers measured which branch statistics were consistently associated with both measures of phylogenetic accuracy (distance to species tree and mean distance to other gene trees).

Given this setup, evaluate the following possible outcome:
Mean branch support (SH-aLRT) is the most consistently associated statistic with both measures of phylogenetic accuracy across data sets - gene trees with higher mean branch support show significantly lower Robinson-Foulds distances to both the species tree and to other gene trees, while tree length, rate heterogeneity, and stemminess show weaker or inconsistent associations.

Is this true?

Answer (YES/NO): NO